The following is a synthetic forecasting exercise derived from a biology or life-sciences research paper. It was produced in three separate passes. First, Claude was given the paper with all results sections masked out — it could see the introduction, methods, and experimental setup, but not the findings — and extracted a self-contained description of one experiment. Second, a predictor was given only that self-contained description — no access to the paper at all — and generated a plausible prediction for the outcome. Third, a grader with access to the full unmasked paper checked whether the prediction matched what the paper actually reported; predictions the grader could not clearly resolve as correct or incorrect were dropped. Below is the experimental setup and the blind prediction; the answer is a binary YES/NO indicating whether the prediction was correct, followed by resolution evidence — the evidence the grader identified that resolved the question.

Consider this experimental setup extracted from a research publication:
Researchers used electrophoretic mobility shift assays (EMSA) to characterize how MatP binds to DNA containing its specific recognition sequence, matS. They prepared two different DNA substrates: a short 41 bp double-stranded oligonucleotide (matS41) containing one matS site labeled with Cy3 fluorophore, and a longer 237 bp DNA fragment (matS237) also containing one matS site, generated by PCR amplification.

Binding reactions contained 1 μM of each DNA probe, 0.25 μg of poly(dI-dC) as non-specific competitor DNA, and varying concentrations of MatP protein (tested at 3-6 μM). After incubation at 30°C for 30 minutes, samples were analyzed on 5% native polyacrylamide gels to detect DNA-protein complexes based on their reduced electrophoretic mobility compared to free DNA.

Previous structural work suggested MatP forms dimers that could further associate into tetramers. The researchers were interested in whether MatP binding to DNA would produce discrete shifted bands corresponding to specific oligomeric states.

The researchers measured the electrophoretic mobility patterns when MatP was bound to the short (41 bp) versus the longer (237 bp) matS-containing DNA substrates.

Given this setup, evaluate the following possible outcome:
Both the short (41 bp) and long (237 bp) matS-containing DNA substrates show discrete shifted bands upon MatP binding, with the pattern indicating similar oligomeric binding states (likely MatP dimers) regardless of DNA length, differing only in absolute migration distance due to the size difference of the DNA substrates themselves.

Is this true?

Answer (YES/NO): NO